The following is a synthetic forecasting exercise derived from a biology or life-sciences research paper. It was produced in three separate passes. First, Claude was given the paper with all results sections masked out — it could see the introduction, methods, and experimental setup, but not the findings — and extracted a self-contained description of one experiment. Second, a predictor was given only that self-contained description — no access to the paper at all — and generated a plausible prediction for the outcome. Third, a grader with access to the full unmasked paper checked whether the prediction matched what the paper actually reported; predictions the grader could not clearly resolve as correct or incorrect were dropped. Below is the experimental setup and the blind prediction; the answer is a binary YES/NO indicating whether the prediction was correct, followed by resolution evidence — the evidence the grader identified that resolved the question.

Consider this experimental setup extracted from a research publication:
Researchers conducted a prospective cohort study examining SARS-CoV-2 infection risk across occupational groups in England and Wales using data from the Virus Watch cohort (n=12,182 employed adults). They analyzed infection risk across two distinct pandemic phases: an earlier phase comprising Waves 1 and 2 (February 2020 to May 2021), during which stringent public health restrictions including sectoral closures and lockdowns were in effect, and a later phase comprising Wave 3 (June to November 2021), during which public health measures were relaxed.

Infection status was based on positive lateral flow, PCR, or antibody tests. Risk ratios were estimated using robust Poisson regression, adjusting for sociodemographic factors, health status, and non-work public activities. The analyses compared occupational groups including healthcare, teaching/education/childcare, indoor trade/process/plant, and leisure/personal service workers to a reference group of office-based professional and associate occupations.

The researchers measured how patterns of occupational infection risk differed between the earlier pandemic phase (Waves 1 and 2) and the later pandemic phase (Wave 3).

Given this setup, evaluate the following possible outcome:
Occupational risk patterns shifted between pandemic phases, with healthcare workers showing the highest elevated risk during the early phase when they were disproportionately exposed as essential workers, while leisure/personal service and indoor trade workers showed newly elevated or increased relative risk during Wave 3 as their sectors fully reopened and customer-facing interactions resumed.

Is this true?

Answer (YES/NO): NO